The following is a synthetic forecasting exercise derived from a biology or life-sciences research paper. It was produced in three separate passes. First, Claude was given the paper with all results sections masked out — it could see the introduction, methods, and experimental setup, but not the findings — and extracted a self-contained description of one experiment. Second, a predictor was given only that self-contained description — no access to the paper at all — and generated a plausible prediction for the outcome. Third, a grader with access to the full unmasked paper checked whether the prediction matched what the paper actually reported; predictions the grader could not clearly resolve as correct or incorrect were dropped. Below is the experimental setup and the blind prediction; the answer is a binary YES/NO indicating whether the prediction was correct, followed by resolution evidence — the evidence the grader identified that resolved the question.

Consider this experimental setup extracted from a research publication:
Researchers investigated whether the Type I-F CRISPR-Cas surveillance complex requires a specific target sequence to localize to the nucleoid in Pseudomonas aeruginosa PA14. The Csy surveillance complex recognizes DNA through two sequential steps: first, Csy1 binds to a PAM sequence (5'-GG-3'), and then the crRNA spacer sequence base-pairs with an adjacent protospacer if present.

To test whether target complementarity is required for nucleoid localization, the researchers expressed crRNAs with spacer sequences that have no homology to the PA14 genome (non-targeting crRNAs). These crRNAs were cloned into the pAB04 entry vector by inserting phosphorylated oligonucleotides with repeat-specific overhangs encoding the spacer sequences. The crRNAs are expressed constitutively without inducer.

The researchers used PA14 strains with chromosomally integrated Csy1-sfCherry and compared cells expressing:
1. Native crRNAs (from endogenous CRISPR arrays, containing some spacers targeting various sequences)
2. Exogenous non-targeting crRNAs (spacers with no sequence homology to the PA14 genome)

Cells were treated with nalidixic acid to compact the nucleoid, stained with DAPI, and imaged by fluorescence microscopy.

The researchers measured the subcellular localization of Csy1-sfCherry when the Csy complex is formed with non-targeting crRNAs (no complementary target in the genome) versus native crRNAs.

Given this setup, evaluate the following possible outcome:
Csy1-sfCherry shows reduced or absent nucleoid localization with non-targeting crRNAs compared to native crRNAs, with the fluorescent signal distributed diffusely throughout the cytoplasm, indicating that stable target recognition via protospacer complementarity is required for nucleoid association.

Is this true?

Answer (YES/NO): NO